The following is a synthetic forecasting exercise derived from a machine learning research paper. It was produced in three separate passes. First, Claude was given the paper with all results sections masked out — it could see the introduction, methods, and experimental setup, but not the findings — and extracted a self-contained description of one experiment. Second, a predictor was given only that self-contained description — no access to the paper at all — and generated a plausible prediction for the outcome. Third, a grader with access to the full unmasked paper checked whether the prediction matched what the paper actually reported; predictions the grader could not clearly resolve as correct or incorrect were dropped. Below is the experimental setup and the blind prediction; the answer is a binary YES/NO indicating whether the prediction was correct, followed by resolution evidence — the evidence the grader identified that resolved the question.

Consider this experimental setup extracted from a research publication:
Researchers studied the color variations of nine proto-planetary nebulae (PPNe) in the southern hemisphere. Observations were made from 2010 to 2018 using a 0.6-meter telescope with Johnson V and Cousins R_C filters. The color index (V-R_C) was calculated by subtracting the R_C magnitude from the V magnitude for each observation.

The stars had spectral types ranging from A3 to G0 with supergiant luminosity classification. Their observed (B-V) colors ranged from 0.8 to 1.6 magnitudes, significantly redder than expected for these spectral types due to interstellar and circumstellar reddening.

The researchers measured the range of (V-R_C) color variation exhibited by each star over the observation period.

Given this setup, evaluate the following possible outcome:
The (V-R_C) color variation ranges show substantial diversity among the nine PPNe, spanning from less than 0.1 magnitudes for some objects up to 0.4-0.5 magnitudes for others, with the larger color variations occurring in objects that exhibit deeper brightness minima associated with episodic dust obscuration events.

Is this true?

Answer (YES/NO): NO